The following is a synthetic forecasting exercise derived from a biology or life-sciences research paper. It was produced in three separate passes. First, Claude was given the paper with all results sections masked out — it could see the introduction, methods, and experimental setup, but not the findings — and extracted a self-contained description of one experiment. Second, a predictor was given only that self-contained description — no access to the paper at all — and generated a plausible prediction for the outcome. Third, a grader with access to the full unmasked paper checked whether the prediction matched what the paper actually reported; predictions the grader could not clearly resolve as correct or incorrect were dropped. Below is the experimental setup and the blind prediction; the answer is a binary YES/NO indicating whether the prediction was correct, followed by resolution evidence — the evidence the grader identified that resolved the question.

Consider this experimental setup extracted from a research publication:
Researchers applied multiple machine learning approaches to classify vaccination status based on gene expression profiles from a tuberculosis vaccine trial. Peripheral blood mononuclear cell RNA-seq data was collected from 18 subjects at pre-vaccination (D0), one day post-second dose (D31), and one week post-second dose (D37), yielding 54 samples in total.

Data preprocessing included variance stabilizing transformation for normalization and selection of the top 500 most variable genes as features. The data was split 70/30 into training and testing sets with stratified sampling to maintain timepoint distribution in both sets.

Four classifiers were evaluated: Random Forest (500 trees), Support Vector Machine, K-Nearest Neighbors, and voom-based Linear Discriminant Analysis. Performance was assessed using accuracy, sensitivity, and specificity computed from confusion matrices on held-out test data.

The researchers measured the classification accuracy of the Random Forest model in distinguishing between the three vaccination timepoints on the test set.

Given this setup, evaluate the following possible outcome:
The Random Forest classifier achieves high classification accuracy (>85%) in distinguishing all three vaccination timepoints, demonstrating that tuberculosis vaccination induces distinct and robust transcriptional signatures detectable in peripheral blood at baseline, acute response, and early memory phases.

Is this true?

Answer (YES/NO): YES